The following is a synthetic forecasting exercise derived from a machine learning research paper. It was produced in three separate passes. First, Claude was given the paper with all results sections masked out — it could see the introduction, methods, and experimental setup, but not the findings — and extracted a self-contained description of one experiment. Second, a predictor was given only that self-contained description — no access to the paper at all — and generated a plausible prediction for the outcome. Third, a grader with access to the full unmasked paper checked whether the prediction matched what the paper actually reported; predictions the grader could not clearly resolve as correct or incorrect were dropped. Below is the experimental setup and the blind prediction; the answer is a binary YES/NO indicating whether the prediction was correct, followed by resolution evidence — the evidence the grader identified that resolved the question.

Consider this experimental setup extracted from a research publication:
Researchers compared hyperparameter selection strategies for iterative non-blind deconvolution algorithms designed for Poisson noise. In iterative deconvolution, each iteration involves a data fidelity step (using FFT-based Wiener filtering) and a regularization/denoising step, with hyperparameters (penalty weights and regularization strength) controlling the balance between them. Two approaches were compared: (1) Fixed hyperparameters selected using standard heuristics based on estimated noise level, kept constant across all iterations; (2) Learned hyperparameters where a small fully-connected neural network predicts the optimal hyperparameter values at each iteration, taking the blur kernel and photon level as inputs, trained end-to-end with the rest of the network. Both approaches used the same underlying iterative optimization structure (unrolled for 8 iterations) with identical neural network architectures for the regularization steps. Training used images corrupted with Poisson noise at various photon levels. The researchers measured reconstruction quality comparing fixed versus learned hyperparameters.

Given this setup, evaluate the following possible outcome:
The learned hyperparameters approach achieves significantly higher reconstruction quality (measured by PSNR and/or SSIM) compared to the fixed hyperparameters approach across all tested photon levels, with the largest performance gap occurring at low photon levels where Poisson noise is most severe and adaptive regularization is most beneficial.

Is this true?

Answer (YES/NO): NO